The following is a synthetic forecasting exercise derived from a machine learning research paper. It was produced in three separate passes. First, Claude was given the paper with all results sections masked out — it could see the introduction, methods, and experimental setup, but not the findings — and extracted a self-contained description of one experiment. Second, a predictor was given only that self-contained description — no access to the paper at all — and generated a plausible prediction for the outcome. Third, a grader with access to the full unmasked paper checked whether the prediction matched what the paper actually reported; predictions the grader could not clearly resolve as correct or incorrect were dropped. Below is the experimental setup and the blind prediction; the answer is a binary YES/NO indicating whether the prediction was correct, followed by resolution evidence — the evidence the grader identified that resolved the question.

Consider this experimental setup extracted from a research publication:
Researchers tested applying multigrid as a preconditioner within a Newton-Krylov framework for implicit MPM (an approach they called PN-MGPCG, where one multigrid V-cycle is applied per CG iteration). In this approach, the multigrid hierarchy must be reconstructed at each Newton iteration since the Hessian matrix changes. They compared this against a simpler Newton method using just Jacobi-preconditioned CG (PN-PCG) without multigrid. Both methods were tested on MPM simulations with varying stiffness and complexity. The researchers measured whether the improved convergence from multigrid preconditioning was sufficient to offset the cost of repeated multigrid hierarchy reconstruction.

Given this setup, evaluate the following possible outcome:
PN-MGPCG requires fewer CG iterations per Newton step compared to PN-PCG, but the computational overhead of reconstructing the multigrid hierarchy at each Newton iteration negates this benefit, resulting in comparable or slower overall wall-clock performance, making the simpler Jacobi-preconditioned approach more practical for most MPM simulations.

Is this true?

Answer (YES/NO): NO